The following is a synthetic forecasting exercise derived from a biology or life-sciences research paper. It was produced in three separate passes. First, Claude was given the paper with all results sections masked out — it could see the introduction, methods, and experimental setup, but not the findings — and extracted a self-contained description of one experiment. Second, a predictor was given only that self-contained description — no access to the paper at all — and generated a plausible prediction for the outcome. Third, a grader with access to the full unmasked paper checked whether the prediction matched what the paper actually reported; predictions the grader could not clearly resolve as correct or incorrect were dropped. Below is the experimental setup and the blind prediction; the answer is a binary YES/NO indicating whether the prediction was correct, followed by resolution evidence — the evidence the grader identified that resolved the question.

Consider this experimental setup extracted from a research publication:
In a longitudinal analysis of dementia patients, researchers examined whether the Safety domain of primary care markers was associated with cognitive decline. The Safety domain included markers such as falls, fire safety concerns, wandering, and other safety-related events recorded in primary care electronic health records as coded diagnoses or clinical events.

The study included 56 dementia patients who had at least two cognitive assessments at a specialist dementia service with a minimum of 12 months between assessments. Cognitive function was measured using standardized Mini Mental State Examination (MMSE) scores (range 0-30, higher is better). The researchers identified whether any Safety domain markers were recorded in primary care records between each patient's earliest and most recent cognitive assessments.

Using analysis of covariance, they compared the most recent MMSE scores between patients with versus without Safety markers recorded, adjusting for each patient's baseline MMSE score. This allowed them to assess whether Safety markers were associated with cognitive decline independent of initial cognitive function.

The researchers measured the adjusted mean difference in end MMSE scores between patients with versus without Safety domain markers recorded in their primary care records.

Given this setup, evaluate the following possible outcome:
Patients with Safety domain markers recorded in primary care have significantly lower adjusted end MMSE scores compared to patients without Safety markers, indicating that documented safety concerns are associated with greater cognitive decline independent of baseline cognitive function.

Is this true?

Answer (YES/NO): YES